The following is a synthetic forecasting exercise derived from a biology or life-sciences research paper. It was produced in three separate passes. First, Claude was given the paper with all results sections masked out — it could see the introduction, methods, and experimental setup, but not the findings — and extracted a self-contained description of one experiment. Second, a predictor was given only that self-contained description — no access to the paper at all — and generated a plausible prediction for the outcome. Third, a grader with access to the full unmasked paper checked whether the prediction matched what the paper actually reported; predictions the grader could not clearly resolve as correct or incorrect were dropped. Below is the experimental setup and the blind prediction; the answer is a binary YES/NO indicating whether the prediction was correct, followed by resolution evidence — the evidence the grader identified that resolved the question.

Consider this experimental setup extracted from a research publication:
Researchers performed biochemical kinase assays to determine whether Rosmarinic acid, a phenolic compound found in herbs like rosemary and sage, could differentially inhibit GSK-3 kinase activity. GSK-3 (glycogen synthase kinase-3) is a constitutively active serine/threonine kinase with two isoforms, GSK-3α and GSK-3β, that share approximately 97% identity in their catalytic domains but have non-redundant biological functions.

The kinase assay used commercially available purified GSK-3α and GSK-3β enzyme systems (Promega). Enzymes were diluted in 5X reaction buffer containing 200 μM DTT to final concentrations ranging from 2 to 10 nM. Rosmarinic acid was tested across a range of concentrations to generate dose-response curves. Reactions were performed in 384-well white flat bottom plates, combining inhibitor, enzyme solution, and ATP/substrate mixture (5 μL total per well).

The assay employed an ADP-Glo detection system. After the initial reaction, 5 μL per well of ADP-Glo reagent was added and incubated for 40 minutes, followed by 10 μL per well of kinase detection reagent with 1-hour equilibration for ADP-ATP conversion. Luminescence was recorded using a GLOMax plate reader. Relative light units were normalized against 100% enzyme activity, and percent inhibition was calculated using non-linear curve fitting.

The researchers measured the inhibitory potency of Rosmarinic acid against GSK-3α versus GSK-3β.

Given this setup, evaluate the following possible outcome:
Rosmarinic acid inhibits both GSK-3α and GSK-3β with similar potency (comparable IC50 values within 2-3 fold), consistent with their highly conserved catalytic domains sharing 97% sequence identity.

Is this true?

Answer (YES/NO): NO